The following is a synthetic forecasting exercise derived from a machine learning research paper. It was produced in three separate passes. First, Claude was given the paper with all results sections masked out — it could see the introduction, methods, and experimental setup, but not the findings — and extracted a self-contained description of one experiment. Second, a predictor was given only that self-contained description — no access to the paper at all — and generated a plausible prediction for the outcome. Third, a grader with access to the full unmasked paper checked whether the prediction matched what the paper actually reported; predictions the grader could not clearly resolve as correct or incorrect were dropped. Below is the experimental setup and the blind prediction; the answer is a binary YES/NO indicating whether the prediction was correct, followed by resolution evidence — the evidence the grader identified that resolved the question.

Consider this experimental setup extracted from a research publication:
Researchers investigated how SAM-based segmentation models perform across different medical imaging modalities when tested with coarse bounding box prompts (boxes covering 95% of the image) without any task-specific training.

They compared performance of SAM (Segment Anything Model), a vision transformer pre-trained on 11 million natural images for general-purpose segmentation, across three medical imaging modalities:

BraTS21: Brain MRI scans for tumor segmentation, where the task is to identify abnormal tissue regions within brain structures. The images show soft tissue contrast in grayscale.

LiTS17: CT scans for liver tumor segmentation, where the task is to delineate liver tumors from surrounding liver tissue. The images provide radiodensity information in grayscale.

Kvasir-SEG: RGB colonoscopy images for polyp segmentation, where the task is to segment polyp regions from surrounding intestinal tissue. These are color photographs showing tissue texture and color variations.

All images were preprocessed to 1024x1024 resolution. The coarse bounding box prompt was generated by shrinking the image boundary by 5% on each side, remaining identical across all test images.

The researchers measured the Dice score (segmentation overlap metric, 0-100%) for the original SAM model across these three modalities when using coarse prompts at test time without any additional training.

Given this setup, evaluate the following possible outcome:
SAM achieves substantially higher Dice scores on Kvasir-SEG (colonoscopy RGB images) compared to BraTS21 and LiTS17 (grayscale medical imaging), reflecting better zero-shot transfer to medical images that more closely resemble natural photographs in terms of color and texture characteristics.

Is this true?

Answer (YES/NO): YES